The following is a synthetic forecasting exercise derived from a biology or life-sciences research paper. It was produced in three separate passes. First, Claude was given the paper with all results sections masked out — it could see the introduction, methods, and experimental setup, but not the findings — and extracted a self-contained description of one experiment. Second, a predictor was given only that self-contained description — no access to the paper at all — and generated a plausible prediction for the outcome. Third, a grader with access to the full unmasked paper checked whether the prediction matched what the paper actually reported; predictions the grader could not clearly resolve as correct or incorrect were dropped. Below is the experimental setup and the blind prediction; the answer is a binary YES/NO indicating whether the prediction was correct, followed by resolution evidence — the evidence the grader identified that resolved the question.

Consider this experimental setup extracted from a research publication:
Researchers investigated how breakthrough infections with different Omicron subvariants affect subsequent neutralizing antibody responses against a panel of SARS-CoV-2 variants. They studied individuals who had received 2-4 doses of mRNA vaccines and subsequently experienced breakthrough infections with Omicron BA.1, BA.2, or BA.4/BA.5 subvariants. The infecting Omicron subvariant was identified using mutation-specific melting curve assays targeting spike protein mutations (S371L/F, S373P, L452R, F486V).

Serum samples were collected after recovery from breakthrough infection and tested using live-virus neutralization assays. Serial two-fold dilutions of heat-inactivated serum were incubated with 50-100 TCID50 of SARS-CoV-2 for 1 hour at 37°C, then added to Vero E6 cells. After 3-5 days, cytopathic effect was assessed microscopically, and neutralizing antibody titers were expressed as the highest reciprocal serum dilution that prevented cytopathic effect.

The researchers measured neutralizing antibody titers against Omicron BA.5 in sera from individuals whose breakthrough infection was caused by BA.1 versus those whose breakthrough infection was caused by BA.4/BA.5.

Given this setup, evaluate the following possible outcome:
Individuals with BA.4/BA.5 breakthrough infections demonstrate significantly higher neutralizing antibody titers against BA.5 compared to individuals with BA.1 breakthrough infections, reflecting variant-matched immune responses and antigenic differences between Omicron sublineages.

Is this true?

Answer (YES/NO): YES